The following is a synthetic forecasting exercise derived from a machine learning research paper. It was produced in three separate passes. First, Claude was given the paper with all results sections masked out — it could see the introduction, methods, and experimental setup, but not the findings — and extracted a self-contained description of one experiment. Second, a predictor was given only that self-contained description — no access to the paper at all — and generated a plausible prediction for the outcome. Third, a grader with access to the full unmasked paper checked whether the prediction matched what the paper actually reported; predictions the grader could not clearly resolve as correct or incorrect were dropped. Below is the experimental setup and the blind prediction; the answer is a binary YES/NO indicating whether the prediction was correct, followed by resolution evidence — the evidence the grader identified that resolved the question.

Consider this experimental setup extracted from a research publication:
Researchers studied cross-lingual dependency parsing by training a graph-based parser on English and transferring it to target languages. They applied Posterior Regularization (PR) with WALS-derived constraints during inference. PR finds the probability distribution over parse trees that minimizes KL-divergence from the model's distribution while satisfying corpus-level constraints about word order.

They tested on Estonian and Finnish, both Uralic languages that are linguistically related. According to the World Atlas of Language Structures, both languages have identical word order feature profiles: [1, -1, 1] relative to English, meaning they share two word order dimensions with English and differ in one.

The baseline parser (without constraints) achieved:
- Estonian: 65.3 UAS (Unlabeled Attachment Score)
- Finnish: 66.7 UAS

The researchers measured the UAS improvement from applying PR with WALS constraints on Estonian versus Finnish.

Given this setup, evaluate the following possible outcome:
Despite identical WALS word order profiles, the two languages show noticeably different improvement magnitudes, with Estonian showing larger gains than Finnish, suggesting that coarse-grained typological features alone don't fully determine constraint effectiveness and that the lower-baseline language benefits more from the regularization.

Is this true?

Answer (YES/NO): NO